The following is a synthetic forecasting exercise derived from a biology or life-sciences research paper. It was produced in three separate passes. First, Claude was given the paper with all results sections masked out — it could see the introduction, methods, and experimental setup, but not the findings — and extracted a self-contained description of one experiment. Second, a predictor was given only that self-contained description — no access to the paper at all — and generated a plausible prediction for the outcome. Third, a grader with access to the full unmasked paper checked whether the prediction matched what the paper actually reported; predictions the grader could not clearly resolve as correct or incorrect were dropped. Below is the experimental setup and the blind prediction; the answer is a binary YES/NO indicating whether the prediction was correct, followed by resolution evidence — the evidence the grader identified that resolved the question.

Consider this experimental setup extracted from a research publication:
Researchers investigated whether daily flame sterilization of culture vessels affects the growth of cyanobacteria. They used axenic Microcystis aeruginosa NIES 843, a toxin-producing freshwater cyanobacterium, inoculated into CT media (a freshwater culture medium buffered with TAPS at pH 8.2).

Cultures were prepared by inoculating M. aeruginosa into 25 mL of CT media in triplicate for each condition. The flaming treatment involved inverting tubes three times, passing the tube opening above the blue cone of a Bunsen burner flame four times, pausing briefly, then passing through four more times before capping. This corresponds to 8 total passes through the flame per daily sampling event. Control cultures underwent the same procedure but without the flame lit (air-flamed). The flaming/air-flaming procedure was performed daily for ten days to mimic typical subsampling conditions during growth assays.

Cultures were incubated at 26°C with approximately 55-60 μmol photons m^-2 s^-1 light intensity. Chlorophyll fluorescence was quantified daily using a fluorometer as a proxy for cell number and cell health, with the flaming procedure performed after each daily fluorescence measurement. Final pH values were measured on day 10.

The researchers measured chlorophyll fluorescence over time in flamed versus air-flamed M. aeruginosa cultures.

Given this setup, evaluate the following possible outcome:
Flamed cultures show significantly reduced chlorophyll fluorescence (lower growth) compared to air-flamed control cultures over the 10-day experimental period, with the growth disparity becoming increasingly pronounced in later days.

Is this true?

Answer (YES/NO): NO